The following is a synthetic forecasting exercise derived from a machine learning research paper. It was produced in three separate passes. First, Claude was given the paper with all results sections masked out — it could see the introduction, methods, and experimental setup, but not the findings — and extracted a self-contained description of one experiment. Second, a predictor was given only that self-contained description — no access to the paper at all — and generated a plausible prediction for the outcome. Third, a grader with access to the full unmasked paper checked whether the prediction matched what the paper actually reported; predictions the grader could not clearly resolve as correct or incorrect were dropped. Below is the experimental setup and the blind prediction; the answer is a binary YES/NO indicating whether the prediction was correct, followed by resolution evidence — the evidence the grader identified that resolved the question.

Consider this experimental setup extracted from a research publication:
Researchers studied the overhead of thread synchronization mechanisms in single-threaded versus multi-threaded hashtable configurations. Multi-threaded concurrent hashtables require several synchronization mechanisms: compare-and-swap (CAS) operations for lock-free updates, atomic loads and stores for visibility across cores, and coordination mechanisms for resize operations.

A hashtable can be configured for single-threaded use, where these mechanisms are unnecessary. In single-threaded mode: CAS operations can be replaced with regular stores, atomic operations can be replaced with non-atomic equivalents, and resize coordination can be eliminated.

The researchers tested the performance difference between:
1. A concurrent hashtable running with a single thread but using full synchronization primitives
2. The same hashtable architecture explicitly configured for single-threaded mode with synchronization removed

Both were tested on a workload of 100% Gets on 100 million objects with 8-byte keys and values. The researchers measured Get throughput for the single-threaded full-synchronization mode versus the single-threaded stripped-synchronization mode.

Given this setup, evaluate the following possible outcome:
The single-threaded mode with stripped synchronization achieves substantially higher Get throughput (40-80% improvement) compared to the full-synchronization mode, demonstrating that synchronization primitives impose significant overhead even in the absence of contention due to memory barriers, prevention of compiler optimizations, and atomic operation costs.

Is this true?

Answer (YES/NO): NO